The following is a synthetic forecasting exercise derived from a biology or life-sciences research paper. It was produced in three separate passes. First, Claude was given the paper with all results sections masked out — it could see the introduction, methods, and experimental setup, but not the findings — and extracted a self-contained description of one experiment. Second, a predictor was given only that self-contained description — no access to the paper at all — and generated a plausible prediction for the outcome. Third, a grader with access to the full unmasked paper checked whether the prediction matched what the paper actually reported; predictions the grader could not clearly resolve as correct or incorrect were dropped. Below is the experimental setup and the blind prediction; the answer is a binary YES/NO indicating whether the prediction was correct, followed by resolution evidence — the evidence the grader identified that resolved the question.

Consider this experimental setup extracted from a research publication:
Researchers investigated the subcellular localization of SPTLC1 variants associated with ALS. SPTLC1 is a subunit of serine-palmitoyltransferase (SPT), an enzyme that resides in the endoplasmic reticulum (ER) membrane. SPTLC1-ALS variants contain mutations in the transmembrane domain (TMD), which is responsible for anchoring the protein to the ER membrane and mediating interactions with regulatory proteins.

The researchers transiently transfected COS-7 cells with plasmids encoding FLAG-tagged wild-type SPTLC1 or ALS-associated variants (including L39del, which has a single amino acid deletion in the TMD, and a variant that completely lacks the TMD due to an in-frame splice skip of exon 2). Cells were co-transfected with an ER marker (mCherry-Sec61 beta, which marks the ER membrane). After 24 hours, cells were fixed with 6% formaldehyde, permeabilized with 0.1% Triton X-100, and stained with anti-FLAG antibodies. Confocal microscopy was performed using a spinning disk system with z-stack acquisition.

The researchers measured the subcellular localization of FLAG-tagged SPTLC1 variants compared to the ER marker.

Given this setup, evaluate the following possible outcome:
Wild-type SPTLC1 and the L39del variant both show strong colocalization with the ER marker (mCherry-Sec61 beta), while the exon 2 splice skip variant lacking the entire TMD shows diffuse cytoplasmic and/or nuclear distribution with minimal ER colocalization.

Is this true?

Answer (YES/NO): YES